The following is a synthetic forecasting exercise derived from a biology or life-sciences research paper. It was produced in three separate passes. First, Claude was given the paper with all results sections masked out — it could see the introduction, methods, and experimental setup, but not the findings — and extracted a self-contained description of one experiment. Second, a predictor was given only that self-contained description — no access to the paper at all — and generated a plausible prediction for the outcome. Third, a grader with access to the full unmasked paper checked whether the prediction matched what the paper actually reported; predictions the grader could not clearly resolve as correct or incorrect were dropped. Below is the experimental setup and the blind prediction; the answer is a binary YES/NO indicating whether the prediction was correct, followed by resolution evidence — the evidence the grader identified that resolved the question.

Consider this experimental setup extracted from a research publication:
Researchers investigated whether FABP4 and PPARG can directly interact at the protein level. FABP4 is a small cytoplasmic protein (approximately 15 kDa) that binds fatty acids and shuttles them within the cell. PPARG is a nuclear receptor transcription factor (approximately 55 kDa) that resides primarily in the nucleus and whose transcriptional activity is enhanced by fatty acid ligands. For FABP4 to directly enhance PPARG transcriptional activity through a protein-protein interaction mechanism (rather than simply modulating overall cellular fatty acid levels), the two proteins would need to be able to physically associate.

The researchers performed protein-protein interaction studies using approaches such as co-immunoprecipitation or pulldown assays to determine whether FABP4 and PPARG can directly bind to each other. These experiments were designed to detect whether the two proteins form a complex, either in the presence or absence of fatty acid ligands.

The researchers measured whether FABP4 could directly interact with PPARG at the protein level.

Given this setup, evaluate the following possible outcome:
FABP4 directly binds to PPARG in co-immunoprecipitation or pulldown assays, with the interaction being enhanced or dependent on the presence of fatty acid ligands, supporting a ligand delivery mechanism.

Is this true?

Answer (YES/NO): YES